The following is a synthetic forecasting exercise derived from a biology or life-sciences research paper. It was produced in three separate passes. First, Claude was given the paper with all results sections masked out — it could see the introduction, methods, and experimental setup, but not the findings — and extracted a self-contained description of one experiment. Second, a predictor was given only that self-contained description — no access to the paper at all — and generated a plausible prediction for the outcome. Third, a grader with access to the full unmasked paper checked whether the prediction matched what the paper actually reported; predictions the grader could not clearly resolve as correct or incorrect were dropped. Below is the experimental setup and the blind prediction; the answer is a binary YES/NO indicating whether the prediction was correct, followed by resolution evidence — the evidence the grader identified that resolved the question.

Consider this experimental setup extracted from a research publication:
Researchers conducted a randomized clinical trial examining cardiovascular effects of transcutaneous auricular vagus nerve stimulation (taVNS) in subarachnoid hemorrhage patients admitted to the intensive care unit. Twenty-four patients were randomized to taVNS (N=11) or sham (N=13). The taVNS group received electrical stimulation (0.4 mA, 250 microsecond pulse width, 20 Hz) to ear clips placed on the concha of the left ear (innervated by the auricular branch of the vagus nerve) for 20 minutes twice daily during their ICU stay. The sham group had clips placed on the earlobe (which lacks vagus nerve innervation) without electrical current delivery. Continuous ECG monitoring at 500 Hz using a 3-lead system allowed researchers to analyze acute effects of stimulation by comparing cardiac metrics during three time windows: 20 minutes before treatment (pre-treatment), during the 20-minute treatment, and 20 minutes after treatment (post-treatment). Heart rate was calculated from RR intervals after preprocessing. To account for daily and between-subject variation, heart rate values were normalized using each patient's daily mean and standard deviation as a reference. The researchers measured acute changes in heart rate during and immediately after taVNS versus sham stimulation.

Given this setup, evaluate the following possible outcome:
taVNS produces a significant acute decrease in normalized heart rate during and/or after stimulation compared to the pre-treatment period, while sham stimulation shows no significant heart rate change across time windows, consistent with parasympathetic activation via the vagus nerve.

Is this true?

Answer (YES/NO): NO